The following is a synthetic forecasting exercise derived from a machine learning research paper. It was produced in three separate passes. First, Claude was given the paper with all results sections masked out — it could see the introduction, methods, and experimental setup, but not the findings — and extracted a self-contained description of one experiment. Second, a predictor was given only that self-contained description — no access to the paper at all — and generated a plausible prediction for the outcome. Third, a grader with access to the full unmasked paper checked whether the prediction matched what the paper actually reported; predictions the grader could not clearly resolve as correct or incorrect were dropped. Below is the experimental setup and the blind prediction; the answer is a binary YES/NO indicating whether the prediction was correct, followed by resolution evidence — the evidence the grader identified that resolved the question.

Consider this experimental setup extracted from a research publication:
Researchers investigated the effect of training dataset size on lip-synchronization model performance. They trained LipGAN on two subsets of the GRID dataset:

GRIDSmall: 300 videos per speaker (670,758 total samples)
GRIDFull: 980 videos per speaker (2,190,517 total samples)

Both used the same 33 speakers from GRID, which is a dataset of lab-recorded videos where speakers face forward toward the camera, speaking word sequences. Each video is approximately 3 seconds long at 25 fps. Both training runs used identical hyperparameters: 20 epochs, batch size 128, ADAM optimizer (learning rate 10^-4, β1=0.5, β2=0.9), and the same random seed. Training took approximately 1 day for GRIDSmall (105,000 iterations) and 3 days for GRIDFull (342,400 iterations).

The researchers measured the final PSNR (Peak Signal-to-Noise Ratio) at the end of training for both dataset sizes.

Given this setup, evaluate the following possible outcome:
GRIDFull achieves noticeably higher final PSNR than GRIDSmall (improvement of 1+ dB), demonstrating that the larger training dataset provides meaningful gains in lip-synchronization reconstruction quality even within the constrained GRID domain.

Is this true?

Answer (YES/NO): YES